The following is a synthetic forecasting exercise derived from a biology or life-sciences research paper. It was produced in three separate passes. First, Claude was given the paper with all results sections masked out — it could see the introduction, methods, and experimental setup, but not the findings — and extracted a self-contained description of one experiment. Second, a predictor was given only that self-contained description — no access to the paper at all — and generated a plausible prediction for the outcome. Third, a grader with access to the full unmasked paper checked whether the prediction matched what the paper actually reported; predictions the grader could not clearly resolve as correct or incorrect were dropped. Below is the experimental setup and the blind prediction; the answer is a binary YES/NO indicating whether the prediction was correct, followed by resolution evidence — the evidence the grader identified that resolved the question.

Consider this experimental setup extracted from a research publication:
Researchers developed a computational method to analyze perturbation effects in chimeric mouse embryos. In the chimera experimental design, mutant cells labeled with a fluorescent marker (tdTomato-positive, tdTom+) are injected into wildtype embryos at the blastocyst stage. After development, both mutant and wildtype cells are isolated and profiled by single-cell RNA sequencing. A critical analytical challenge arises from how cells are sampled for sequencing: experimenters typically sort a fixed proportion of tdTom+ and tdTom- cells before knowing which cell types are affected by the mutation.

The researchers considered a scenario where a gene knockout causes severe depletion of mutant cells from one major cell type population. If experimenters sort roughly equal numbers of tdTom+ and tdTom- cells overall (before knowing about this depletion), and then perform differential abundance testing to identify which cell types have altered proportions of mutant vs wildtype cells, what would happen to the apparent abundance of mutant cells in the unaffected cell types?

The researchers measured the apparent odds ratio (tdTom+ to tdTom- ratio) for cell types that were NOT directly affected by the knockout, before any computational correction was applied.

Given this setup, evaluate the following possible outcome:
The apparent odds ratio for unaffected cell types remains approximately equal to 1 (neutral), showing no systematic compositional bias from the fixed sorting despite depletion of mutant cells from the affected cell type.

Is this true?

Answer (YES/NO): NO